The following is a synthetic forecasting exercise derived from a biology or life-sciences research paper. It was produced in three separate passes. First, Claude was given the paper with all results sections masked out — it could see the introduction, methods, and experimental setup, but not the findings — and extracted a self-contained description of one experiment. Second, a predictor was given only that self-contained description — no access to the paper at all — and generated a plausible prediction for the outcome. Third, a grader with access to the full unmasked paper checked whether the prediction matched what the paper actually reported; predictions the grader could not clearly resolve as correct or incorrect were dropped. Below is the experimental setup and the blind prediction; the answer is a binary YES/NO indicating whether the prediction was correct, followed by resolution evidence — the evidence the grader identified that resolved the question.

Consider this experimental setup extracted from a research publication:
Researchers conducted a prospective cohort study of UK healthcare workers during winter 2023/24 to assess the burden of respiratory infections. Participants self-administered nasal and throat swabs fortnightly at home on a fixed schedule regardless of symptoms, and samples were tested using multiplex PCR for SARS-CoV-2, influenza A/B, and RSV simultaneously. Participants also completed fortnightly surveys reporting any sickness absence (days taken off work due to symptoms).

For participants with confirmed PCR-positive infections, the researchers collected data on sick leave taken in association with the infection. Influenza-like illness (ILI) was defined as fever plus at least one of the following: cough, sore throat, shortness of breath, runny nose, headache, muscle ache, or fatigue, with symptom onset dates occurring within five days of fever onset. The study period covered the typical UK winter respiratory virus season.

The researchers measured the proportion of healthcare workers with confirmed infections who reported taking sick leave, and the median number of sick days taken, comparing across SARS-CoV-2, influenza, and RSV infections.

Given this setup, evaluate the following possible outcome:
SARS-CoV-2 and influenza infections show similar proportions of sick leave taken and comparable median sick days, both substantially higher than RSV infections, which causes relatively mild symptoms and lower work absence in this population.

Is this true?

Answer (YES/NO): NO